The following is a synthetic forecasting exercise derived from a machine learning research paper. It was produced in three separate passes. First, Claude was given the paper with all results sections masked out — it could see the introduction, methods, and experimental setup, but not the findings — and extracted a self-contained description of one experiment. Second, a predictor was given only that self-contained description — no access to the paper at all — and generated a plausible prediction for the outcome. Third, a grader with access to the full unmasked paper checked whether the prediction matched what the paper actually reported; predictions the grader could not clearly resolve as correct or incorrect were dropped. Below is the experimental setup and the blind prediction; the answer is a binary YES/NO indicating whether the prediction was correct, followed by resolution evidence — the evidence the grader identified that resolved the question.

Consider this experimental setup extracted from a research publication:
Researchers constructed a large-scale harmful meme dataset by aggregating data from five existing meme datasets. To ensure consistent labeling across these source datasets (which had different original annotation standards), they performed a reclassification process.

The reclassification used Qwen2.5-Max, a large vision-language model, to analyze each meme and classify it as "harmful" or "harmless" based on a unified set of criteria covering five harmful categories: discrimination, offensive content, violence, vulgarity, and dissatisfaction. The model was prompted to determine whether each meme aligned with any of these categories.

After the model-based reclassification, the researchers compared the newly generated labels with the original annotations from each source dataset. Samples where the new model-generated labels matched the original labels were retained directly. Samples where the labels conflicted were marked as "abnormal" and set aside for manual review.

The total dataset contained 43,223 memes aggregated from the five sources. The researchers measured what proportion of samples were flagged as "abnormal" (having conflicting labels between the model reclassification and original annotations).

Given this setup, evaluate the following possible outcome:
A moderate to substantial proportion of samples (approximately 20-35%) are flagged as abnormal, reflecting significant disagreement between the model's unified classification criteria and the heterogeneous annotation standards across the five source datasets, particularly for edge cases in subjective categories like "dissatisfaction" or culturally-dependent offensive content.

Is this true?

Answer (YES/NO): NO